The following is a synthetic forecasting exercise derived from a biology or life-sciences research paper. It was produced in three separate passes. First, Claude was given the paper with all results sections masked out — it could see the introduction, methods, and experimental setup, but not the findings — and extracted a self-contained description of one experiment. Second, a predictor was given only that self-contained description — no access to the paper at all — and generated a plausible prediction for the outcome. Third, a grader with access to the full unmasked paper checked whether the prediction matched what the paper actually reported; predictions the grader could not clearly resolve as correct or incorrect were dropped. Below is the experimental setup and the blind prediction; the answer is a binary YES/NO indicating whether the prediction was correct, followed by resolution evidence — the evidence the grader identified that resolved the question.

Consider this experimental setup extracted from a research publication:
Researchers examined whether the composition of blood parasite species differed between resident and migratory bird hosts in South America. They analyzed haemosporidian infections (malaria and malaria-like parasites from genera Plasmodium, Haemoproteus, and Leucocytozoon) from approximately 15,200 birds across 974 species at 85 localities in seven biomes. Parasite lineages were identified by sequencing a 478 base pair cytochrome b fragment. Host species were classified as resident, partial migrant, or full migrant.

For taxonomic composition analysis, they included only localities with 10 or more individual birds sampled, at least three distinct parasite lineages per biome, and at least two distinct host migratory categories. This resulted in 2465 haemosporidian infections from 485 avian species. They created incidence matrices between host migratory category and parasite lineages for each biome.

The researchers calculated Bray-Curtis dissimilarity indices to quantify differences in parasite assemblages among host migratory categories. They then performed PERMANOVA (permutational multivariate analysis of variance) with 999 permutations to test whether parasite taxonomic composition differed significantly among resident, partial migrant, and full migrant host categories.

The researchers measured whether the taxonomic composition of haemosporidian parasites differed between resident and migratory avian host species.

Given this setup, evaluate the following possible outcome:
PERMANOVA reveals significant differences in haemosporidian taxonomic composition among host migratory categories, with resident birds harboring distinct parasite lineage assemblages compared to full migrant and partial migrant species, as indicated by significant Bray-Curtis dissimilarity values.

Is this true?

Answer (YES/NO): NO